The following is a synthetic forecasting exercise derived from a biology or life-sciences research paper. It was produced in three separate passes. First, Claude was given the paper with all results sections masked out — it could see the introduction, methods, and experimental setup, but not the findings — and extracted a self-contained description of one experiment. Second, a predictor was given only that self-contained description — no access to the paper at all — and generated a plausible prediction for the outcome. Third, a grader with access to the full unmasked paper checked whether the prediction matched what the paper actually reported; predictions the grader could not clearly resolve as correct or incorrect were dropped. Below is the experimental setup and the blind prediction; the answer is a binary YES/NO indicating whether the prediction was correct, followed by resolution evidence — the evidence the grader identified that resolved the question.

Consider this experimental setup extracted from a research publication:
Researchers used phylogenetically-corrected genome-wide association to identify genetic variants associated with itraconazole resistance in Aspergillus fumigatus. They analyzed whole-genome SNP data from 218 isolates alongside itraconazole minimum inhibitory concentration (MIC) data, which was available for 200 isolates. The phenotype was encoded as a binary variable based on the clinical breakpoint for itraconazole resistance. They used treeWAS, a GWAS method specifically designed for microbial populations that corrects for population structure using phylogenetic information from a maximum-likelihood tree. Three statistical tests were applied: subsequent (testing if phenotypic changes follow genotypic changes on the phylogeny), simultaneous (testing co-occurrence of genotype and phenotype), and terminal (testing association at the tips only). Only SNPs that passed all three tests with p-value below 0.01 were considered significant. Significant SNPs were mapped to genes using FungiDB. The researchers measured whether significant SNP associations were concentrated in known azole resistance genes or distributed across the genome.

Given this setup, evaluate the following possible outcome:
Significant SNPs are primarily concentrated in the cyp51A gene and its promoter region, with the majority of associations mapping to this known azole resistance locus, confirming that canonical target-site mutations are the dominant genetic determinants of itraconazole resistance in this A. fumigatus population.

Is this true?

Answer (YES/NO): NO